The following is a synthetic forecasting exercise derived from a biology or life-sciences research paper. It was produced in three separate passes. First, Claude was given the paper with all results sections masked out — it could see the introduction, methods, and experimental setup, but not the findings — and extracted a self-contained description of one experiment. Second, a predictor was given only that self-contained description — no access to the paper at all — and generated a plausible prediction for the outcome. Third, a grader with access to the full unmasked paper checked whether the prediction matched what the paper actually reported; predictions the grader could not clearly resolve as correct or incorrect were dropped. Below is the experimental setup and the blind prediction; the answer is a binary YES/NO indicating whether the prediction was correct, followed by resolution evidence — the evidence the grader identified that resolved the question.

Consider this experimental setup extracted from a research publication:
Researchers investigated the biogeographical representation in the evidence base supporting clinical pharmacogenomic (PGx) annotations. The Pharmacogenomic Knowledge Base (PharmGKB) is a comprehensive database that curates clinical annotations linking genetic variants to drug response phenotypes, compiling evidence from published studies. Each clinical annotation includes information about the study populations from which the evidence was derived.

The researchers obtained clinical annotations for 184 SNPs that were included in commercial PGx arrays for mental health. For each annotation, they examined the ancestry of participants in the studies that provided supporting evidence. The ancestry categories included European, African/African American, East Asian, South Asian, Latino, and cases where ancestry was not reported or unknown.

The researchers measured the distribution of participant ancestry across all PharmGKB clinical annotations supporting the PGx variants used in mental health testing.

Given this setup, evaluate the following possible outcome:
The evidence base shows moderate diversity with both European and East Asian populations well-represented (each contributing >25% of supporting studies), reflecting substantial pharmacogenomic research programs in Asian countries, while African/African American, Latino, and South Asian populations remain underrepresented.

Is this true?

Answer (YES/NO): NO